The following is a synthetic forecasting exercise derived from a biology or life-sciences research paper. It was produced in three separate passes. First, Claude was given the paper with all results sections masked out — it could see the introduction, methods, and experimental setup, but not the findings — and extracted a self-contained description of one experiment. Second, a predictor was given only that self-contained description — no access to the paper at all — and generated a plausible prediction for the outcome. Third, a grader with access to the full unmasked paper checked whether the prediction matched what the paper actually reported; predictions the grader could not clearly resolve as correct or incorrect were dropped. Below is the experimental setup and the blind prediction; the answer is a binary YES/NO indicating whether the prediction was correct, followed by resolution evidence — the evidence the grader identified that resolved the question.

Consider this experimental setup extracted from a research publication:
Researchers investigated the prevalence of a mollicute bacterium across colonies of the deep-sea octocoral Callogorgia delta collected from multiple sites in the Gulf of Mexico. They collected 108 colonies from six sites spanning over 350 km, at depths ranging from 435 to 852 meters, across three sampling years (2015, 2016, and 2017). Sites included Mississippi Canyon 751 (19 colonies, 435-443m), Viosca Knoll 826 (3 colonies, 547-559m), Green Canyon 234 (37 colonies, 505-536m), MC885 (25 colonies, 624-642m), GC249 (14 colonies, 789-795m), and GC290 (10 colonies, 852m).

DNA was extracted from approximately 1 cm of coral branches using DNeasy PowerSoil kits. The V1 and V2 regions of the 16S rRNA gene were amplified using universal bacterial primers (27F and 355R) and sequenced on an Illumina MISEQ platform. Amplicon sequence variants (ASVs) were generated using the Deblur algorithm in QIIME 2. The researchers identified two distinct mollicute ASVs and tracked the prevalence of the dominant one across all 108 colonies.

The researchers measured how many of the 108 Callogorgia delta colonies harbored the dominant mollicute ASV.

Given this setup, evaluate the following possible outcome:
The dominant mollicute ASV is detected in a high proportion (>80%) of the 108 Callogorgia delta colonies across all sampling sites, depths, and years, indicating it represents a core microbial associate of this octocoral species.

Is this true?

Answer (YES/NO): YES